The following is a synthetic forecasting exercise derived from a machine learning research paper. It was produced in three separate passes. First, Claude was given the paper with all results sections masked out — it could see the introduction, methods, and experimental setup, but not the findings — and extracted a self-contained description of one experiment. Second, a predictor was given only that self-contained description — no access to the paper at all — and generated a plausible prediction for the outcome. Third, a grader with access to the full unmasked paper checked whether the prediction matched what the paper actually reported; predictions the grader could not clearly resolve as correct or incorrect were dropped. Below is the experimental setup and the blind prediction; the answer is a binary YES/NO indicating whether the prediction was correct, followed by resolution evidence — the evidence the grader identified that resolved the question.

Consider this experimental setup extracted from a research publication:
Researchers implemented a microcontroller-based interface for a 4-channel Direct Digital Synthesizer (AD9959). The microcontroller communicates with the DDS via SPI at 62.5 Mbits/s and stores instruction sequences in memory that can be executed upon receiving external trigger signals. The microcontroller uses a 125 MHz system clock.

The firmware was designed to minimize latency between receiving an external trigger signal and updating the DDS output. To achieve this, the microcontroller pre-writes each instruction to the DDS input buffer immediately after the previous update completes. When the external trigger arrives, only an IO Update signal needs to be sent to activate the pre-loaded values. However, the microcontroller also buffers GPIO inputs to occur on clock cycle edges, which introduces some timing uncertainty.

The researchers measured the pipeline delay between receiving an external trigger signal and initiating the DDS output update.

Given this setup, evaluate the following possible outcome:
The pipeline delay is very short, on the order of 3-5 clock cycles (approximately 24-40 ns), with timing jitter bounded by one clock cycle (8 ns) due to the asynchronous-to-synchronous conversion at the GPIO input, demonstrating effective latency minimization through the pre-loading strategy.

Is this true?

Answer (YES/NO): YES